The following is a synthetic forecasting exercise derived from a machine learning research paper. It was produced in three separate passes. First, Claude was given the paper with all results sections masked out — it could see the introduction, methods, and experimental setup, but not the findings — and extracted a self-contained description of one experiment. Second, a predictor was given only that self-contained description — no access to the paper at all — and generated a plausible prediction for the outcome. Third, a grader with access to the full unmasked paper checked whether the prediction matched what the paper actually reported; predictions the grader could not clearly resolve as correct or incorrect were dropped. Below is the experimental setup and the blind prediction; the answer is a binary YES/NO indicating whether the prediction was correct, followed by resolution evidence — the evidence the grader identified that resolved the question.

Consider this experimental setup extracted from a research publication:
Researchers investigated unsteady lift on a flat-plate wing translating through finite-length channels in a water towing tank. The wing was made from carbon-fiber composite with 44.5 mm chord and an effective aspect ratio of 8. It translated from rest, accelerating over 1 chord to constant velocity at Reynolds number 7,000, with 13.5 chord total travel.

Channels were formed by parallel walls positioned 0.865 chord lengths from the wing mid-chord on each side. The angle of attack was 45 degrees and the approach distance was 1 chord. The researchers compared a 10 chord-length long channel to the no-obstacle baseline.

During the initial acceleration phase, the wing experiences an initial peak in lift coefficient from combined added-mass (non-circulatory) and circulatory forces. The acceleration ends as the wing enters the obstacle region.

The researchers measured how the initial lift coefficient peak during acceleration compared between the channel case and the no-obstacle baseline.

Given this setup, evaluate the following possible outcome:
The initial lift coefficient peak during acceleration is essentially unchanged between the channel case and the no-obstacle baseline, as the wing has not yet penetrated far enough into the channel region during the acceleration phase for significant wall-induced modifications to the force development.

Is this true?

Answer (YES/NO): NO